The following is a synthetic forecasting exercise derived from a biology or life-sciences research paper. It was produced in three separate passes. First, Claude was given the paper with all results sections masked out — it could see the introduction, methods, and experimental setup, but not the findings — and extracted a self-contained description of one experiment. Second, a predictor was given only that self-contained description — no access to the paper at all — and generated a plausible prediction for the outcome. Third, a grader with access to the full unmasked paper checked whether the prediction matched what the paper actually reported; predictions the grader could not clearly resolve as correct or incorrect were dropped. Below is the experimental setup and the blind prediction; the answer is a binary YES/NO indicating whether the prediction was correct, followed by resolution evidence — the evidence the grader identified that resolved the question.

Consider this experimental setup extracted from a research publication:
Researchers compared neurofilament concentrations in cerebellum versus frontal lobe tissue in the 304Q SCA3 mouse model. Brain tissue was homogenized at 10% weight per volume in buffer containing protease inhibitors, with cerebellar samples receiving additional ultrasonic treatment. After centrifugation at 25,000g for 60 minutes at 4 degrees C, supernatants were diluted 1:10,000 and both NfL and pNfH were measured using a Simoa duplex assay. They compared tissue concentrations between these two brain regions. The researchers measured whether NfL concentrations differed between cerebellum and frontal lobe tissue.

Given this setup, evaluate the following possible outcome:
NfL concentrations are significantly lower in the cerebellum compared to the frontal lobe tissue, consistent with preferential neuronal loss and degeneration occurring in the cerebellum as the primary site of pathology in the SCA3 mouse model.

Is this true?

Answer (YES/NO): NO